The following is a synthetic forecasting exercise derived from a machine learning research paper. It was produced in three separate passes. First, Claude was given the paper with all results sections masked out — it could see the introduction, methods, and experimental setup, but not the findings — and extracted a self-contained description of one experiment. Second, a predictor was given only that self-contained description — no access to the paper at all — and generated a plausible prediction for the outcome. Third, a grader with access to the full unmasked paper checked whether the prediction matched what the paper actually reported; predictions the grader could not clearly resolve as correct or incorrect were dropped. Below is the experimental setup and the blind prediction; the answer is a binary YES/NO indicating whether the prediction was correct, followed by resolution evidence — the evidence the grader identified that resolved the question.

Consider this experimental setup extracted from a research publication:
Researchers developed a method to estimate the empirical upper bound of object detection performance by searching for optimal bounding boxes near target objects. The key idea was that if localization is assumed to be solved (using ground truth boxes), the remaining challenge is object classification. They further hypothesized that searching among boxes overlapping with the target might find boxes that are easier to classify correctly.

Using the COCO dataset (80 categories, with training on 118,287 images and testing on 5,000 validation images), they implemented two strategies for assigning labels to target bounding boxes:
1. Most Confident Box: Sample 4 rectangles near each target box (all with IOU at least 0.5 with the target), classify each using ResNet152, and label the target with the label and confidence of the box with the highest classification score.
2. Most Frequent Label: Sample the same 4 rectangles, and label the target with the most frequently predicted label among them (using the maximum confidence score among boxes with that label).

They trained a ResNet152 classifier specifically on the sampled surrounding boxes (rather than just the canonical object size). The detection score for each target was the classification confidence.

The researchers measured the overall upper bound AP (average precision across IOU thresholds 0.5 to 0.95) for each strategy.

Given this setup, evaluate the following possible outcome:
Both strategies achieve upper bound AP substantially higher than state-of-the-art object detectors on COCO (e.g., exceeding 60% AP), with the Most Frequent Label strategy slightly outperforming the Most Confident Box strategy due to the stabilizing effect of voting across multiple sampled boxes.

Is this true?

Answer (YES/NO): NO